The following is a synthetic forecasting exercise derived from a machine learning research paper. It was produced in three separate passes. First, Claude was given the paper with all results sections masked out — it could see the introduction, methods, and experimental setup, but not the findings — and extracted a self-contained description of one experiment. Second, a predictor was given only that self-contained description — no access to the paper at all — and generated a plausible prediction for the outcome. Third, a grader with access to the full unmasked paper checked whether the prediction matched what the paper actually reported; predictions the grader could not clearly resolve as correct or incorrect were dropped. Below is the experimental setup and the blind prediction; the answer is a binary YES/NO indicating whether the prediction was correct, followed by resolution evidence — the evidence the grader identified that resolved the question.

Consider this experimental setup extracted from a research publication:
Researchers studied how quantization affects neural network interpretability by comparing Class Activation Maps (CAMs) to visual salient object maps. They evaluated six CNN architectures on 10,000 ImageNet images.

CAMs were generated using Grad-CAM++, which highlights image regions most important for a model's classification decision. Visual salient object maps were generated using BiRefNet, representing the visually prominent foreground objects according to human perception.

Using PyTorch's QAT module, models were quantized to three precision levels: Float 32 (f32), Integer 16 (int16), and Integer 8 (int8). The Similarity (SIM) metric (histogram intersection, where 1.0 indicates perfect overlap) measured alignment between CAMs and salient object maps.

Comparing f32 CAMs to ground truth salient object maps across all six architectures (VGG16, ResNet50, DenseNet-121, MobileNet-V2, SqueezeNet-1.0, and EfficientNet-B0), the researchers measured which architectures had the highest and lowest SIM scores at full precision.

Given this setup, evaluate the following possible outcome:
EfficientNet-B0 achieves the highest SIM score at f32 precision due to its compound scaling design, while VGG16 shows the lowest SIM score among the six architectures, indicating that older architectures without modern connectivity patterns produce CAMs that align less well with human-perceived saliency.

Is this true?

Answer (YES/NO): NO